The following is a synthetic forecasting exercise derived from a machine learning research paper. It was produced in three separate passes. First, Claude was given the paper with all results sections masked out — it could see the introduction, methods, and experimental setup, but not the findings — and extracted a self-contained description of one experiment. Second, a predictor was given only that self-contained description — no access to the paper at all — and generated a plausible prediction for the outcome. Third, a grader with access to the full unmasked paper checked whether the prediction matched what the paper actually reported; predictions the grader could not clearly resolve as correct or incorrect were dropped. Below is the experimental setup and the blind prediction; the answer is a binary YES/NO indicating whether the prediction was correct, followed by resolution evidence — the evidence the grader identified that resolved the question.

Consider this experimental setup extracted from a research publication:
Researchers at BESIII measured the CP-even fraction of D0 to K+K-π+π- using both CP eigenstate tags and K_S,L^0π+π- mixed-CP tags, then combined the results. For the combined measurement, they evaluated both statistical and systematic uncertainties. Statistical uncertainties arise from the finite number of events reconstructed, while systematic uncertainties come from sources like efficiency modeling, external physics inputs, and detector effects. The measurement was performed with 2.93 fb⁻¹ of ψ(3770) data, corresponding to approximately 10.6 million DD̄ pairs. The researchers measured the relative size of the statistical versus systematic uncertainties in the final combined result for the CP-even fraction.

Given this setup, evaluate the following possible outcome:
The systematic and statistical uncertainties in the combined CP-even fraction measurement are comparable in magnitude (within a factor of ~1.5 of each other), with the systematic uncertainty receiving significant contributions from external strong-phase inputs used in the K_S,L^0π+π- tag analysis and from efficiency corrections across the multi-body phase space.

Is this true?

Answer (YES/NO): NO